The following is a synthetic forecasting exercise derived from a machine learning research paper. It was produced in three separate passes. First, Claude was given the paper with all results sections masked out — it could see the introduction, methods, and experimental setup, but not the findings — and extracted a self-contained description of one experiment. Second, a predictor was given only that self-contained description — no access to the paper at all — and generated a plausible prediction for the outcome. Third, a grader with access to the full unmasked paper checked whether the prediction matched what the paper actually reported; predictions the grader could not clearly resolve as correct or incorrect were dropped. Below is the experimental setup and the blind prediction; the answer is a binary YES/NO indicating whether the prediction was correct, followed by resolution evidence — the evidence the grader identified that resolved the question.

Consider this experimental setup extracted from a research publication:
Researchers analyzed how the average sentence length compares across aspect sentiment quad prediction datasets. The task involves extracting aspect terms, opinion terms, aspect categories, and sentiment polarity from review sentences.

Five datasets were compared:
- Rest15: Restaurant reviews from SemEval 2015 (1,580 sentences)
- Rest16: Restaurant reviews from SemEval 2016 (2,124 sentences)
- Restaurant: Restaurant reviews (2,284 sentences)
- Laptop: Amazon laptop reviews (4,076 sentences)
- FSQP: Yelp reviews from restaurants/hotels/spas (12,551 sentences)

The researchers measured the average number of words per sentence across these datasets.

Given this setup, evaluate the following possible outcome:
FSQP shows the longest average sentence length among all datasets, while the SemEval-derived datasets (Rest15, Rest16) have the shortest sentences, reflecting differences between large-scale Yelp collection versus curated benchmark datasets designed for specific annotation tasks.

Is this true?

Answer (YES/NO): NO